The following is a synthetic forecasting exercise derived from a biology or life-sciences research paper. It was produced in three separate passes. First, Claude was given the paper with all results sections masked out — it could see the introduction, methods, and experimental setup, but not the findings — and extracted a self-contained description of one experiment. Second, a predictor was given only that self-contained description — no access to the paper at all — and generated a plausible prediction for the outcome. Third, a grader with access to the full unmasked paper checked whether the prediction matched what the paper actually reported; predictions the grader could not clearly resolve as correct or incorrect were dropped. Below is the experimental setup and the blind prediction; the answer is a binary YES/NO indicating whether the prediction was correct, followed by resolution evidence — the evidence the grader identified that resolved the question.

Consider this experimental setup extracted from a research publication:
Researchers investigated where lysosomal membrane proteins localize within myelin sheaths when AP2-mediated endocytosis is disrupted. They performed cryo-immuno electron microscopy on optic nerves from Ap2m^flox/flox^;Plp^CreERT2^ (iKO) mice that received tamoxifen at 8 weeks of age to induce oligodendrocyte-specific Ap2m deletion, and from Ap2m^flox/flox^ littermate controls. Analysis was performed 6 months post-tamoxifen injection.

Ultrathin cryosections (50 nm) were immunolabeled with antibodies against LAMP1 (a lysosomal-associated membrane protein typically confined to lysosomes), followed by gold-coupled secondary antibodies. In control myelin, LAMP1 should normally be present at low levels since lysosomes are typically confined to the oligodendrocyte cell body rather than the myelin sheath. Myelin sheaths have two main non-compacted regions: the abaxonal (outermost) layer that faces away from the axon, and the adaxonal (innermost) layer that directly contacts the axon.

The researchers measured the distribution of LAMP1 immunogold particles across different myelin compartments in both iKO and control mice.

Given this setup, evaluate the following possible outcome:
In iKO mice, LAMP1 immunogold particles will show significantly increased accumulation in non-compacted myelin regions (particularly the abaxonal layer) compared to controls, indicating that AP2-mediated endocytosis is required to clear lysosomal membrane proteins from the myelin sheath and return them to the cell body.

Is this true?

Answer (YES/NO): YES